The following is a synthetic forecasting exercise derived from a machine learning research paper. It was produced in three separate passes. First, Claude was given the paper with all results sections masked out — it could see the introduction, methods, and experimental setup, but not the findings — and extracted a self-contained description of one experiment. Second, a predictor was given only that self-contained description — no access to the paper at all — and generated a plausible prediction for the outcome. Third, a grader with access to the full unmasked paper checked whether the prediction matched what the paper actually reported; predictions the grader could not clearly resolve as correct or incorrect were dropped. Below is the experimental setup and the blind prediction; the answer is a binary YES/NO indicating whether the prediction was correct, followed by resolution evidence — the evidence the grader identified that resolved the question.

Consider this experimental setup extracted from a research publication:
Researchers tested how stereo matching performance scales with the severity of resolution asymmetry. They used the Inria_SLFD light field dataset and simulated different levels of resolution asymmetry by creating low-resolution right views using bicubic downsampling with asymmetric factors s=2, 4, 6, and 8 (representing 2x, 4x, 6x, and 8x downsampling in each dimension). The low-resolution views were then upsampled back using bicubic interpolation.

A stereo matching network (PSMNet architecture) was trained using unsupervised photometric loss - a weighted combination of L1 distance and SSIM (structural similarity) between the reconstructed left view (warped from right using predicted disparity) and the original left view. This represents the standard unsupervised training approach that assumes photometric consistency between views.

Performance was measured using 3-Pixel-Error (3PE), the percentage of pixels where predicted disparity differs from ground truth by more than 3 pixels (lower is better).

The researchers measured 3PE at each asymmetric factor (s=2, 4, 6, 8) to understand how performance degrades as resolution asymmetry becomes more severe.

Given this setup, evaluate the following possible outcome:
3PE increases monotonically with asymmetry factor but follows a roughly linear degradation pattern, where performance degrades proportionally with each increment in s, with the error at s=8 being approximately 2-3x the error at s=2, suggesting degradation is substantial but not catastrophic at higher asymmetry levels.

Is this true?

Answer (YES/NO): NO